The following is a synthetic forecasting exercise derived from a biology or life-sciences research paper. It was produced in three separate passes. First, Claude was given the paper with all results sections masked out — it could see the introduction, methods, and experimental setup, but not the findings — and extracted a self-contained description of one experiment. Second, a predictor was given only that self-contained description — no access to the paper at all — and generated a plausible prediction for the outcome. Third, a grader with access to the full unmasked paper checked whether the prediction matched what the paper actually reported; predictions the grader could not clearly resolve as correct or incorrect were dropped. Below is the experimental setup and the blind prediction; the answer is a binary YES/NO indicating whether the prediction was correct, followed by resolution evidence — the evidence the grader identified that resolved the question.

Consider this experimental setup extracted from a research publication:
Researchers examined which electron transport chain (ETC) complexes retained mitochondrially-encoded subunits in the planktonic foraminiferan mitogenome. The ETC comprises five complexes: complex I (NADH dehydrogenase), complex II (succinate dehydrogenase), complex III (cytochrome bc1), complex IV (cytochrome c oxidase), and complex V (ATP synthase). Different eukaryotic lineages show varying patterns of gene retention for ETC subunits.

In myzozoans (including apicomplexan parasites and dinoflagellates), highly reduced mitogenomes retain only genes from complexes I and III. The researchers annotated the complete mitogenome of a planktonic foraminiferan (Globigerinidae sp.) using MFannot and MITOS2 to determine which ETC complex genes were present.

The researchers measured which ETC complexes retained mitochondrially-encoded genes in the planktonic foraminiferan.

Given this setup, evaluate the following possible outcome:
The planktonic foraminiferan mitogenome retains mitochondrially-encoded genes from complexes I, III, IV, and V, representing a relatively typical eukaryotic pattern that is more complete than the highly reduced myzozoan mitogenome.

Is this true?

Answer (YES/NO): NO